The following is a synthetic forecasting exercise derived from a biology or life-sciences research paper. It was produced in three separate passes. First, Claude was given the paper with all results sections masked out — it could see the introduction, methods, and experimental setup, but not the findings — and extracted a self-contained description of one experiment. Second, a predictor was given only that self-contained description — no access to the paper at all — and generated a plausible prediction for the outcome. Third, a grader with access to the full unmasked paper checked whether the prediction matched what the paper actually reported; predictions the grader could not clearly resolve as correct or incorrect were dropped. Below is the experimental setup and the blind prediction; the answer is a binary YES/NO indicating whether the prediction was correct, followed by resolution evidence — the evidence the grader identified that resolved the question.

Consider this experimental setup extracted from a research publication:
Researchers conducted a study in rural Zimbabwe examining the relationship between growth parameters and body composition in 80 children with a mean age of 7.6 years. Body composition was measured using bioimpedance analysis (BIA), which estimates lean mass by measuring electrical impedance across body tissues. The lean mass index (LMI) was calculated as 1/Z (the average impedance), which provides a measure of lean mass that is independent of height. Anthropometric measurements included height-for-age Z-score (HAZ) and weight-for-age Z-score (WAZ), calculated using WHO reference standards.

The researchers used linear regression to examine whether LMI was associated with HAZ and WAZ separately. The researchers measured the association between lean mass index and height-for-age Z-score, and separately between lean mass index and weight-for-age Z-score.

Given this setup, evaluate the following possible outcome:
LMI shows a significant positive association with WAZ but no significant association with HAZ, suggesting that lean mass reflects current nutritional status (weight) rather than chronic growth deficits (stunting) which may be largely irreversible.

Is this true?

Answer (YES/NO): YES